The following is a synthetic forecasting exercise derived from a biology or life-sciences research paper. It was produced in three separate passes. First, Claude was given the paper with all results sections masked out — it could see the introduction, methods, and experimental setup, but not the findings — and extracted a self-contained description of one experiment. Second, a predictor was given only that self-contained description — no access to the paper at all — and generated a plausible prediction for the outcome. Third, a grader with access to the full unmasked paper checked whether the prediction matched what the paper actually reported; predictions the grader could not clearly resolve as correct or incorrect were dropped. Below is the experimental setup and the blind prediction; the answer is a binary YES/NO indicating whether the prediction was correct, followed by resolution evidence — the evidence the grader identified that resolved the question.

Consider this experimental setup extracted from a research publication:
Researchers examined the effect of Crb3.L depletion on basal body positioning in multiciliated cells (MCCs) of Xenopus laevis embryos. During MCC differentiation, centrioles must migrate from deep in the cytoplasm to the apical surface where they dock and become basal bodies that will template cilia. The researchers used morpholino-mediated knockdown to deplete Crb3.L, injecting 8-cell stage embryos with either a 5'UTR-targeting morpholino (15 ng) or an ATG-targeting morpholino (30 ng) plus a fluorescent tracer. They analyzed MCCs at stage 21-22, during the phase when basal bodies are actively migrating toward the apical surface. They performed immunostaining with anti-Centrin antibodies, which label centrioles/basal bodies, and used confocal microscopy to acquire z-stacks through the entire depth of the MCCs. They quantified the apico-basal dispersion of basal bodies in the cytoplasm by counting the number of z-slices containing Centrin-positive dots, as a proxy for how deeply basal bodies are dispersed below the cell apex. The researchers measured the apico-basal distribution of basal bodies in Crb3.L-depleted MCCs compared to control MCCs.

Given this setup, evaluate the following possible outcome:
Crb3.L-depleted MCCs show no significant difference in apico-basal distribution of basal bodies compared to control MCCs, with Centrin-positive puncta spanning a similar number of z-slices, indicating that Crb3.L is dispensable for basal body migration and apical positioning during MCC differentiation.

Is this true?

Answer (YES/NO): NO